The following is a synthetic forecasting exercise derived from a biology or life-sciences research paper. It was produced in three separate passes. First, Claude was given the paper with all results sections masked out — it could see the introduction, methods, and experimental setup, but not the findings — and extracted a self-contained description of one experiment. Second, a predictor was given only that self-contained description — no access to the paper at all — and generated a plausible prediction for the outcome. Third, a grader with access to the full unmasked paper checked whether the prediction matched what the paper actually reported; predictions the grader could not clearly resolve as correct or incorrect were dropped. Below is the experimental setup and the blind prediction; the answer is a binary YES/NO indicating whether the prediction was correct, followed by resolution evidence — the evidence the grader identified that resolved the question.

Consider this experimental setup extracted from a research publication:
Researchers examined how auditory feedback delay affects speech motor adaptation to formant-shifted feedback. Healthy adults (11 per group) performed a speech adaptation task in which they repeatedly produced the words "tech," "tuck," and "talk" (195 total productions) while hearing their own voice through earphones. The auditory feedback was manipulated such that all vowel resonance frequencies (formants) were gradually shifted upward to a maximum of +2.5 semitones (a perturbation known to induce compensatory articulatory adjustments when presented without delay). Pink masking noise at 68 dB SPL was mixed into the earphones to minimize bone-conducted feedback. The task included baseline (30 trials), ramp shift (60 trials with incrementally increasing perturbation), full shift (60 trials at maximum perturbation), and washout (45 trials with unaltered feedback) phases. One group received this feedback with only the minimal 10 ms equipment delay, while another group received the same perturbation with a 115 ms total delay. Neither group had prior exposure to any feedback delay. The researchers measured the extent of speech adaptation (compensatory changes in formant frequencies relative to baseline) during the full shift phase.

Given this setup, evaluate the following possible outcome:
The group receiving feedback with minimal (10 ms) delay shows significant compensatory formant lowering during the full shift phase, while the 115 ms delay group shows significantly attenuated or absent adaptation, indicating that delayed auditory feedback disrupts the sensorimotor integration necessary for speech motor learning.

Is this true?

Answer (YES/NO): YES